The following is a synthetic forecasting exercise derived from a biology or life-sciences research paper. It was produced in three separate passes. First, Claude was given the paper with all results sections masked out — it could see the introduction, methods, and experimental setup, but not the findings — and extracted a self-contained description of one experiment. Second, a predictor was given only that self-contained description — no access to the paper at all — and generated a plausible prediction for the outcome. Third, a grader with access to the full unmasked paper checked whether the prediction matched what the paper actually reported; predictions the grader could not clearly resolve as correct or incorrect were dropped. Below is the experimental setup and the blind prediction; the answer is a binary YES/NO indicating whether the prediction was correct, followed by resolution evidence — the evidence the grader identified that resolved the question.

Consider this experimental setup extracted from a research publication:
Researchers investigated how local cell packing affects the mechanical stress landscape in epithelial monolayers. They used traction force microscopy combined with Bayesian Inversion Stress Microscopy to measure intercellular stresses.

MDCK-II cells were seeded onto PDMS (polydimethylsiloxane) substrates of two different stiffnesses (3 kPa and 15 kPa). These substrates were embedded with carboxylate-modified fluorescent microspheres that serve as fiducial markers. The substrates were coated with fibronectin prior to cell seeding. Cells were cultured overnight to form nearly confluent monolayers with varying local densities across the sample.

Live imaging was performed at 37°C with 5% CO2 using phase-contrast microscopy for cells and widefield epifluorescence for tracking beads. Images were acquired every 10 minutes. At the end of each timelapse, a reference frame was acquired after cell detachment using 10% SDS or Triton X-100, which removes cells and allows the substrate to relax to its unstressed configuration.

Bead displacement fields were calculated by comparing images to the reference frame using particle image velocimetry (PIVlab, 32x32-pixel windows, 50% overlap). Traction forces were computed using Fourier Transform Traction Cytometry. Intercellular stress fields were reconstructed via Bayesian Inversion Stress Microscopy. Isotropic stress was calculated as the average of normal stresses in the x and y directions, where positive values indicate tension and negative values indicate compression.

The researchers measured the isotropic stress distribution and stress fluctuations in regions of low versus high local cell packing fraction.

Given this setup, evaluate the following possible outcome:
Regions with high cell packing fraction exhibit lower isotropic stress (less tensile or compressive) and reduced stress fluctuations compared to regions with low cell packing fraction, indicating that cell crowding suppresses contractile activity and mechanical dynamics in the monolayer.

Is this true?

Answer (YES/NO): NO